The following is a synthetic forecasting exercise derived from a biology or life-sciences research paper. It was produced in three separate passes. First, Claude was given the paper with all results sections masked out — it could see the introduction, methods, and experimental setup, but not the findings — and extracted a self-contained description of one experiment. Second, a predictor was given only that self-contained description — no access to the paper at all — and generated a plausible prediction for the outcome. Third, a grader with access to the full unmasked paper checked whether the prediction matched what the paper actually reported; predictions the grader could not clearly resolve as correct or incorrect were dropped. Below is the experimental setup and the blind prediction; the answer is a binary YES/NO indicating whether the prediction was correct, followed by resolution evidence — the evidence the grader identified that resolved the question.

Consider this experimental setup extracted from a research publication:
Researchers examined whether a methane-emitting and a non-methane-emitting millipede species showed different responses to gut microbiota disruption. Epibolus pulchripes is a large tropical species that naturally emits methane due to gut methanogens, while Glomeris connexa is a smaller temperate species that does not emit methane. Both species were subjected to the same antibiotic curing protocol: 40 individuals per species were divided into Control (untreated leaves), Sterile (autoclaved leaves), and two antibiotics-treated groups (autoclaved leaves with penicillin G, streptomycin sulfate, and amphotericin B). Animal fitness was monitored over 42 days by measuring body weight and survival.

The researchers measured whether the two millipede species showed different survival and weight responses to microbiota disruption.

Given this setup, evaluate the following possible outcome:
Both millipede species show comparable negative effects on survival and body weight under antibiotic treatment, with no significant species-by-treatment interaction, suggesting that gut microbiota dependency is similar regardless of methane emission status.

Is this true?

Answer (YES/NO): NO